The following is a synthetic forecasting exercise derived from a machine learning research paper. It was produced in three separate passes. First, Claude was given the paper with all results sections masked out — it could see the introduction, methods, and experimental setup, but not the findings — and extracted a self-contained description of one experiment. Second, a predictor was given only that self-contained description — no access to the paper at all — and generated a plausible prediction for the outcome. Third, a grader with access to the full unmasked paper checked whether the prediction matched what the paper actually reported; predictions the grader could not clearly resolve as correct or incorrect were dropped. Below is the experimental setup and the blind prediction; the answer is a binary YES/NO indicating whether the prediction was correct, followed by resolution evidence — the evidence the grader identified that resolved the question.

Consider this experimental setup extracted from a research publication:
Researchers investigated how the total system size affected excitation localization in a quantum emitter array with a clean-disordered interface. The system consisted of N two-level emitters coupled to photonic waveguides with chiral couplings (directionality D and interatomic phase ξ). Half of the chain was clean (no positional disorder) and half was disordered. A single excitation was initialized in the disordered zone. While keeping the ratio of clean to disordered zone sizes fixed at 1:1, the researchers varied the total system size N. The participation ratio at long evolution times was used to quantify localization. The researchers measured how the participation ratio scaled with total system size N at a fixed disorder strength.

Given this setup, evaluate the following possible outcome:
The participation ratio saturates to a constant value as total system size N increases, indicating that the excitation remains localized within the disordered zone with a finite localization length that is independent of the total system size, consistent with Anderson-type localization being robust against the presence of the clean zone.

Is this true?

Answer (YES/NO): NO